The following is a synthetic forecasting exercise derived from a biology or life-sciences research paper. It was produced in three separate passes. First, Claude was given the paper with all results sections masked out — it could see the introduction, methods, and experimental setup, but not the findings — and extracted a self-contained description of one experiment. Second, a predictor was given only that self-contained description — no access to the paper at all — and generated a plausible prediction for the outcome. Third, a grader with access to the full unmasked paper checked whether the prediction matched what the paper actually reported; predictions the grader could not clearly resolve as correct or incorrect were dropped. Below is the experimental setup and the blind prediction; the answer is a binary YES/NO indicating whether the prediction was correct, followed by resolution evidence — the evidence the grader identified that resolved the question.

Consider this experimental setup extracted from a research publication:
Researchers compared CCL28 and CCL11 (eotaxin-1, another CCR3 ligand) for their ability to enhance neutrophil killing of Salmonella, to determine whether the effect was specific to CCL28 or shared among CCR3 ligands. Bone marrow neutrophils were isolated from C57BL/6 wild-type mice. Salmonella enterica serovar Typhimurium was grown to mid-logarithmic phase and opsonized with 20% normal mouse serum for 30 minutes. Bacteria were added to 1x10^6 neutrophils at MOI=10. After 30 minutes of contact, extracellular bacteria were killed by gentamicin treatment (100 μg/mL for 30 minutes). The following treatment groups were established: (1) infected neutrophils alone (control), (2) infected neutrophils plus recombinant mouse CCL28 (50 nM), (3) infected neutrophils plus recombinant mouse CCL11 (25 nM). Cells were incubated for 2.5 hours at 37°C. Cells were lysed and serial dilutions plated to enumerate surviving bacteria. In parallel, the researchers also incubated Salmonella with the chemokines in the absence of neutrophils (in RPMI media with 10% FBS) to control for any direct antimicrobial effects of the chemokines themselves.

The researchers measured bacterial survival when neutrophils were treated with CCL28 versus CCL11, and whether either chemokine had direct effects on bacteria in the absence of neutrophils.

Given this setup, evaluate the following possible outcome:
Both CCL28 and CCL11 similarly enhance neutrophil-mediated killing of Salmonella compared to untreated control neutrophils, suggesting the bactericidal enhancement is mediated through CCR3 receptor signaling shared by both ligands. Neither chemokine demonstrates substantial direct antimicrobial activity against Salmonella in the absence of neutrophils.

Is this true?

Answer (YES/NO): NO